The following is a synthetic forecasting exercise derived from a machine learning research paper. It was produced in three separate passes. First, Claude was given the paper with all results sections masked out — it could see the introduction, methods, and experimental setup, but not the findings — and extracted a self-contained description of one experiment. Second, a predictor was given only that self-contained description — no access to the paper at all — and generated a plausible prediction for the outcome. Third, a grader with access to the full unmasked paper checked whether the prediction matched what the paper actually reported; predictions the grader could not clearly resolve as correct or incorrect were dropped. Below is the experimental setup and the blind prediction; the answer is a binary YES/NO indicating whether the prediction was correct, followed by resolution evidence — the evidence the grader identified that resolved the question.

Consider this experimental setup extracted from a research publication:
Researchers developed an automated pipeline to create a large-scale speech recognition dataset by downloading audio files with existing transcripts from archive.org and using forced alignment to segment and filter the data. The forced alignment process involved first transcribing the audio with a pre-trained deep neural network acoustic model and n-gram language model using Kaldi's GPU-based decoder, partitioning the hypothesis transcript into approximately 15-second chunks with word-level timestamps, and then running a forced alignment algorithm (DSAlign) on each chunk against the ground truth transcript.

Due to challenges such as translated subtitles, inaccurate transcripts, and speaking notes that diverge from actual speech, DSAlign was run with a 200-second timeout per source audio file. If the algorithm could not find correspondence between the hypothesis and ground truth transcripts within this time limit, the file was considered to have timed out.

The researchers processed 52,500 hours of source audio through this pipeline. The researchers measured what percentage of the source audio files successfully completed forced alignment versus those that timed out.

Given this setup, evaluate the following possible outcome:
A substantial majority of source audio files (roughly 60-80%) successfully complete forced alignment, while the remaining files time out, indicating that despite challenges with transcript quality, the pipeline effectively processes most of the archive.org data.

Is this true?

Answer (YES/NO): NO